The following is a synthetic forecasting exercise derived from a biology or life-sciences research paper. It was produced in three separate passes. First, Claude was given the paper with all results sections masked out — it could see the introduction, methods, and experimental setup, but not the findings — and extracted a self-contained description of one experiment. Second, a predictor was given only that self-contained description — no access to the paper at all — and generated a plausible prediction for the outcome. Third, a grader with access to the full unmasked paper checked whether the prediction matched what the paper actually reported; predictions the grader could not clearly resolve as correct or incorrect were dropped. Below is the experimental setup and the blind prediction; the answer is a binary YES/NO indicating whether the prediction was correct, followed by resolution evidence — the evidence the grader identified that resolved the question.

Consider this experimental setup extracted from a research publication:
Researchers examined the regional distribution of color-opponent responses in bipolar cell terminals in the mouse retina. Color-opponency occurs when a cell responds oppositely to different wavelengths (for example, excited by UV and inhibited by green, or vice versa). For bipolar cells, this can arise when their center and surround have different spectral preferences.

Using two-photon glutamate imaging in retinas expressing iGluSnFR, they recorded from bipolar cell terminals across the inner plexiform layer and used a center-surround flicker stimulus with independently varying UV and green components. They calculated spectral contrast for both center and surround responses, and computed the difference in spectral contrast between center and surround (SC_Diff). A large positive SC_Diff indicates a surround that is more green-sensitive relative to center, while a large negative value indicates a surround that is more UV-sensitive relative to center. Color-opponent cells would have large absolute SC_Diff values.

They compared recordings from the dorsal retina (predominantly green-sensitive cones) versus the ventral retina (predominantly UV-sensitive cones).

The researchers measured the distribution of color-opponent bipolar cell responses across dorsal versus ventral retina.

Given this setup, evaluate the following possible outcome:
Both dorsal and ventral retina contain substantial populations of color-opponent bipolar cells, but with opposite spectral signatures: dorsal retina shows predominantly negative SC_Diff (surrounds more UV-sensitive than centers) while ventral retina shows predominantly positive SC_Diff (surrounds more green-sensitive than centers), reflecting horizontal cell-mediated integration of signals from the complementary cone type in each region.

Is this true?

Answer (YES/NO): NO